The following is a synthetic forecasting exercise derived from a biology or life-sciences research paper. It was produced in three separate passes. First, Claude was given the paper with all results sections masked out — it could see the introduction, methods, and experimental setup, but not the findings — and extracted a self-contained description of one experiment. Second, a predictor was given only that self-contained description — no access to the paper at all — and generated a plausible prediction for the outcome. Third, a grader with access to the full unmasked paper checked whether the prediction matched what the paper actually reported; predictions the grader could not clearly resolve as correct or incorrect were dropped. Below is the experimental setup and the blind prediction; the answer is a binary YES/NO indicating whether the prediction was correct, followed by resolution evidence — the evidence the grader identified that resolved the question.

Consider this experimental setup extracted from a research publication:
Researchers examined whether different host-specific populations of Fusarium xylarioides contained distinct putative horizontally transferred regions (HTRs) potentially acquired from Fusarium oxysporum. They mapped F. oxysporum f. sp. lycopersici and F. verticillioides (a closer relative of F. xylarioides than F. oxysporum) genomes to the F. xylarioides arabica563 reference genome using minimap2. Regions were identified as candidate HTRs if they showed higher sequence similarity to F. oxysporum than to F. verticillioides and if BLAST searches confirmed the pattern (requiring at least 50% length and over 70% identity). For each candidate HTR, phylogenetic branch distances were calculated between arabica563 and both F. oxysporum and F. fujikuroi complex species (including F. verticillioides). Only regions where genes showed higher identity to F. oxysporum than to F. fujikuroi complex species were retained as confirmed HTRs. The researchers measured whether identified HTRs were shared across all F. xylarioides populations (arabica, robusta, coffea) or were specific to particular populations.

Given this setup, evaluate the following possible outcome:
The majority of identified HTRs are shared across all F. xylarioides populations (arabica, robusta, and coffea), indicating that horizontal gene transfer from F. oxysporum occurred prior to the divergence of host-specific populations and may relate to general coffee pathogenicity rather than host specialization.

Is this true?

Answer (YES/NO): NO